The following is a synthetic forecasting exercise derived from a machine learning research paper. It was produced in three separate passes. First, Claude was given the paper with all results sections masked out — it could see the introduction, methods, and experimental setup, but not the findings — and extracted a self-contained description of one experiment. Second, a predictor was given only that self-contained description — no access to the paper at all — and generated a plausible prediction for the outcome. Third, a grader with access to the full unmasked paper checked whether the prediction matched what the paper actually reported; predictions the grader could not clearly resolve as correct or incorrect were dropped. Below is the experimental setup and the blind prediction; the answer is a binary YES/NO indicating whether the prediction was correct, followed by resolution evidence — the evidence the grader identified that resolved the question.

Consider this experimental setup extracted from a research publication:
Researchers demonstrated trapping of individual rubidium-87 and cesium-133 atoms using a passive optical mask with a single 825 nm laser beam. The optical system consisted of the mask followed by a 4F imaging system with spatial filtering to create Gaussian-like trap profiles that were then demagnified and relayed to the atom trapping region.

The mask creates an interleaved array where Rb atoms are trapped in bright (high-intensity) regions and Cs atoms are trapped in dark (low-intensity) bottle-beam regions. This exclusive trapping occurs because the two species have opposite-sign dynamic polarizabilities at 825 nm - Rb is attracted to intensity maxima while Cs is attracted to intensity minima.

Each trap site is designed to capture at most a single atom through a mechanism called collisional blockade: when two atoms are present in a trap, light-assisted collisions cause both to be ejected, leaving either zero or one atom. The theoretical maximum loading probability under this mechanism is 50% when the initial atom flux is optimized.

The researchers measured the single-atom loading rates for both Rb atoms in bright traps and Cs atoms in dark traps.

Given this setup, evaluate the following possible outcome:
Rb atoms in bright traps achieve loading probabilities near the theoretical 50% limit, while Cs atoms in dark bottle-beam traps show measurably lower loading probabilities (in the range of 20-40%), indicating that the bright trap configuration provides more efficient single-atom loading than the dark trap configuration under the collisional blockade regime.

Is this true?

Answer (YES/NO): NO